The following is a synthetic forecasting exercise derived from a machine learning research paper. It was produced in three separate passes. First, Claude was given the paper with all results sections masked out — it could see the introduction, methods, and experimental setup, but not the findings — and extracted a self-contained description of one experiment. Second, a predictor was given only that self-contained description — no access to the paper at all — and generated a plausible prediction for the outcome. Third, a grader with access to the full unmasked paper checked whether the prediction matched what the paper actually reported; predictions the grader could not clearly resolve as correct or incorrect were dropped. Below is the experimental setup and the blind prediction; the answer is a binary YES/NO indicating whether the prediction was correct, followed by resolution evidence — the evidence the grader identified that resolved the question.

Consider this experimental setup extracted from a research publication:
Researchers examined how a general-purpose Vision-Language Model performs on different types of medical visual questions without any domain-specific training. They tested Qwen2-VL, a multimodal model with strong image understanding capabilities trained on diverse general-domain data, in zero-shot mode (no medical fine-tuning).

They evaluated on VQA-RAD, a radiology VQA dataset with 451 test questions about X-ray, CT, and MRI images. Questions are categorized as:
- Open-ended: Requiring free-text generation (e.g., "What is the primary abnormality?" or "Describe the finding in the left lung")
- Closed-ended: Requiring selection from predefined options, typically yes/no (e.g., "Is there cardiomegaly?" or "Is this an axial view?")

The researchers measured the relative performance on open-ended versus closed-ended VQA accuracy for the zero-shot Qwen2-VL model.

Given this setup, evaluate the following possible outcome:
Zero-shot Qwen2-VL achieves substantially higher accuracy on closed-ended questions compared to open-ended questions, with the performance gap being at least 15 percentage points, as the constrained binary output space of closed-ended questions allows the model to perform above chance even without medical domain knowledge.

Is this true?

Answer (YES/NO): YES